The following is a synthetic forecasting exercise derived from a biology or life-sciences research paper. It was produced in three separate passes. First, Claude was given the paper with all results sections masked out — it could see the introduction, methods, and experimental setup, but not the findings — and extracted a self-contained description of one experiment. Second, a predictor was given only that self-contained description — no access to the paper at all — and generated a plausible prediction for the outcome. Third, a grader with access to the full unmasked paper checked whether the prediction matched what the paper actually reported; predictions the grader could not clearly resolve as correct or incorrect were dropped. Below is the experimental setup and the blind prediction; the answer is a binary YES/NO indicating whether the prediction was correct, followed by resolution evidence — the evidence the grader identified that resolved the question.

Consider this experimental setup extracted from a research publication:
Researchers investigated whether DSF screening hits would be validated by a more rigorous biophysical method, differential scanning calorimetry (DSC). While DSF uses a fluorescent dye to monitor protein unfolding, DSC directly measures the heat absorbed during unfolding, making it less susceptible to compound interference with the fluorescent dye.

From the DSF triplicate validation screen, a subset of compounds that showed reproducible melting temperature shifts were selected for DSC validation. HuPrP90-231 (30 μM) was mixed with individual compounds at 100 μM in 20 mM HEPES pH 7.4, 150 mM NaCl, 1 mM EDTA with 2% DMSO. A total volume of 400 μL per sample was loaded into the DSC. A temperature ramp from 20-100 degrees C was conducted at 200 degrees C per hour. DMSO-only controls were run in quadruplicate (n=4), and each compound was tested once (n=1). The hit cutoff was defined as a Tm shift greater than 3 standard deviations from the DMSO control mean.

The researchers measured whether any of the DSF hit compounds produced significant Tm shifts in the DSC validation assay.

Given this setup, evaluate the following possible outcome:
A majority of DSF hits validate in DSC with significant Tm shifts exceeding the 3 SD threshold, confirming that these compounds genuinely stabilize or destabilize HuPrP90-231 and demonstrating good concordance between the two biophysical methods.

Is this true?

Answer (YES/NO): NO